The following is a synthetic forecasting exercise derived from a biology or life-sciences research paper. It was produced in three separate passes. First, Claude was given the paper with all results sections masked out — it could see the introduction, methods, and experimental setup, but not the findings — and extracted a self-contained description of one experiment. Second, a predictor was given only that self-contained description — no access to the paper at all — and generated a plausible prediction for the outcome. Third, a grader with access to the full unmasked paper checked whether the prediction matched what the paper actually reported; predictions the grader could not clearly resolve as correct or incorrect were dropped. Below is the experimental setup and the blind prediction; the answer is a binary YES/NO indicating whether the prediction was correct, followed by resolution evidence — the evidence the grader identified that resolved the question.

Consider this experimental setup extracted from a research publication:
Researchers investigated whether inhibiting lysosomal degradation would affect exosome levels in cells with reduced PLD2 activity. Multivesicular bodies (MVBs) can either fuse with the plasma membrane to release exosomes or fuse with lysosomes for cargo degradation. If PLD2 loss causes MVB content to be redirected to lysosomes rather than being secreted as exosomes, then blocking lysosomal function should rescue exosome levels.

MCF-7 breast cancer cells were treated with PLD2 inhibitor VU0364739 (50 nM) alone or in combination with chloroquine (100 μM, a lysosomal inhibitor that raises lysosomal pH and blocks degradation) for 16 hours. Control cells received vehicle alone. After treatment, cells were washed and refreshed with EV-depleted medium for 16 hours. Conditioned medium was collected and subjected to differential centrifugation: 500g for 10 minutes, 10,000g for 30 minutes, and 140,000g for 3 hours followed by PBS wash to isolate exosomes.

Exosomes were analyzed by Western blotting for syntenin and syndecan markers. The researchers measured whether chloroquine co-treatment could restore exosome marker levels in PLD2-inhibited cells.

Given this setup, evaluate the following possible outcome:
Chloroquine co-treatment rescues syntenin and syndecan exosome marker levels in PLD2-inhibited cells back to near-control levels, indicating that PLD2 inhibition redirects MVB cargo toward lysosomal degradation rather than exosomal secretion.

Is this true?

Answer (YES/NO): NO